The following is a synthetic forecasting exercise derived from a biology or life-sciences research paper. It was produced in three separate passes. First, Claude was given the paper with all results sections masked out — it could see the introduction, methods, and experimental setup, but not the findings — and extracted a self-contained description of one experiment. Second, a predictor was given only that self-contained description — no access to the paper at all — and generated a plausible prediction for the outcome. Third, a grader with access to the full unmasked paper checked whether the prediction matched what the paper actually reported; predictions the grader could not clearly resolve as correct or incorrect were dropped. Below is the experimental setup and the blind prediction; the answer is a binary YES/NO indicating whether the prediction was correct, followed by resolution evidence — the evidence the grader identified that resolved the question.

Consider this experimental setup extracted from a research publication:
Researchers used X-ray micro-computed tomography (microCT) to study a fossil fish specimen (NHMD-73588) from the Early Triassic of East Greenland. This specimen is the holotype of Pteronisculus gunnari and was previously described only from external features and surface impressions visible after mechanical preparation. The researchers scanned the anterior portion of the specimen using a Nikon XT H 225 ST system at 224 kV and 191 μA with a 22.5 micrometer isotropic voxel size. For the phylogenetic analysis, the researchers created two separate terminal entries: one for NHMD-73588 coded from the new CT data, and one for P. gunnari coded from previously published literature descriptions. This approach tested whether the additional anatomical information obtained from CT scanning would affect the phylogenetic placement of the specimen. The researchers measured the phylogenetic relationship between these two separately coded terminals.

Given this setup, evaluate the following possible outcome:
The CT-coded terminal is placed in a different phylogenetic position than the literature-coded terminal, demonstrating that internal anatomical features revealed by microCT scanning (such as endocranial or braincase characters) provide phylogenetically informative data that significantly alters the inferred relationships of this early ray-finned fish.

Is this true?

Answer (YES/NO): NO